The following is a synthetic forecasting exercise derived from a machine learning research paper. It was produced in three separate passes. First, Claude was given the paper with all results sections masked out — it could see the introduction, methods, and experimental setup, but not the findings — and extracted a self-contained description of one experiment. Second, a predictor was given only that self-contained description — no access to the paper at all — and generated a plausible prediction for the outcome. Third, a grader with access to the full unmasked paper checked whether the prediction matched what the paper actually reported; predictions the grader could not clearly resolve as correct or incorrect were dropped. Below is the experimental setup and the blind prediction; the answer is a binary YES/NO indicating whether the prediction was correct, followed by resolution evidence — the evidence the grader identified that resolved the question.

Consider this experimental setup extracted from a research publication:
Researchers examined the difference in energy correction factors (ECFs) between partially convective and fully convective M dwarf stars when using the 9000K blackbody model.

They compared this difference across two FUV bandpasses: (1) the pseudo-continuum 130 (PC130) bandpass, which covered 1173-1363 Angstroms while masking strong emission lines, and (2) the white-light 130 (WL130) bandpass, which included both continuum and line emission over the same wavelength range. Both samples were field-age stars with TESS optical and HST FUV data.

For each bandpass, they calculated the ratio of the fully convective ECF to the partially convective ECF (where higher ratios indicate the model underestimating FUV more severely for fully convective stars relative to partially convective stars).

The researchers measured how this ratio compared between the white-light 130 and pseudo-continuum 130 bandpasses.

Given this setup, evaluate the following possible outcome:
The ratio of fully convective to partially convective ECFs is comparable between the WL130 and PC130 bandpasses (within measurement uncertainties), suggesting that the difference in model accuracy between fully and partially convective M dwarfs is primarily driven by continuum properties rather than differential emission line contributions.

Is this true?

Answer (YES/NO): NO